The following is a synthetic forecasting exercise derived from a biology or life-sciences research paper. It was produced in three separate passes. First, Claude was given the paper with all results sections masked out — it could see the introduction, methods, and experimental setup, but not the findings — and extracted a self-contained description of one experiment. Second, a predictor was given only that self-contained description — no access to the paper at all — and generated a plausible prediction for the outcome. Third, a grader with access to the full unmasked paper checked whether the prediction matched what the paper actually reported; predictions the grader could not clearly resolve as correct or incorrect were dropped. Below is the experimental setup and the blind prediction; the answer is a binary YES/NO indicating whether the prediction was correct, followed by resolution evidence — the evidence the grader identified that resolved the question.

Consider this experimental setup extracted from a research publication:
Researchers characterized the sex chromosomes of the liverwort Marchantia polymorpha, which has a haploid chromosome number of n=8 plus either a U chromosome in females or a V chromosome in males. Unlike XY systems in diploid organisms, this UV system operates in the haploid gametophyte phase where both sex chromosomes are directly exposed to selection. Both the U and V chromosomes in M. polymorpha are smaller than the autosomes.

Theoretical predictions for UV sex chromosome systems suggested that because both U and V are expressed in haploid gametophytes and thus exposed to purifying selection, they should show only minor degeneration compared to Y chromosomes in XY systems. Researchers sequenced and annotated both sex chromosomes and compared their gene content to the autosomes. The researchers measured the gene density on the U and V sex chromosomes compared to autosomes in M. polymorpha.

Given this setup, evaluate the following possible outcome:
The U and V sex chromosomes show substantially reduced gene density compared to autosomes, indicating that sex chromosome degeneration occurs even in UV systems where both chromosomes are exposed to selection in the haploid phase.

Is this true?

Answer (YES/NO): YES